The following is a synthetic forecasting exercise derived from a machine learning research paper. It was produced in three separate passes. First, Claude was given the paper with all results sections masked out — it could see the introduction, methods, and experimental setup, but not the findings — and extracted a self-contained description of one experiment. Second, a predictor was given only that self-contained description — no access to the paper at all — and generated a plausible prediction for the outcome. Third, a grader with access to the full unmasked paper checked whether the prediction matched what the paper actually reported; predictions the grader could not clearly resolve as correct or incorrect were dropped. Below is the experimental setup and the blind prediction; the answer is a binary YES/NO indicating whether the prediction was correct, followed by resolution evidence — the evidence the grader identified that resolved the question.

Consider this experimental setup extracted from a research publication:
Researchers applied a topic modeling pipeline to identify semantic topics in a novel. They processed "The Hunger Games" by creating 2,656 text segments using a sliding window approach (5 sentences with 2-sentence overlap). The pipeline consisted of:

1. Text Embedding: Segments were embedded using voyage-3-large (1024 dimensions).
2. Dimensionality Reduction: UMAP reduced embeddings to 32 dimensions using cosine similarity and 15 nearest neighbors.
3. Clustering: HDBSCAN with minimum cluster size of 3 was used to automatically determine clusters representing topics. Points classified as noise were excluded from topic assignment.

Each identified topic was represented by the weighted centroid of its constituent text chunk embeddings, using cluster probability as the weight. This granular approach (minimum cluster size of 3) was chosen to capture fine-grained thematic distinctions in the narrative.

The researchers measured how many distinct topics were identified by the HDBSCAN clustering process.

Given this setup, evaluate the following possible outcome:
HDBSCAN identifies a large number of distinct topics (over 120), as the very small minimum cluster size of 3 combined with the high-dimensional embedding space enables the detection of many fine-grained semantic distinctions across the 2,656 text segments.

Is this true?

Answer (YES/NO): YES